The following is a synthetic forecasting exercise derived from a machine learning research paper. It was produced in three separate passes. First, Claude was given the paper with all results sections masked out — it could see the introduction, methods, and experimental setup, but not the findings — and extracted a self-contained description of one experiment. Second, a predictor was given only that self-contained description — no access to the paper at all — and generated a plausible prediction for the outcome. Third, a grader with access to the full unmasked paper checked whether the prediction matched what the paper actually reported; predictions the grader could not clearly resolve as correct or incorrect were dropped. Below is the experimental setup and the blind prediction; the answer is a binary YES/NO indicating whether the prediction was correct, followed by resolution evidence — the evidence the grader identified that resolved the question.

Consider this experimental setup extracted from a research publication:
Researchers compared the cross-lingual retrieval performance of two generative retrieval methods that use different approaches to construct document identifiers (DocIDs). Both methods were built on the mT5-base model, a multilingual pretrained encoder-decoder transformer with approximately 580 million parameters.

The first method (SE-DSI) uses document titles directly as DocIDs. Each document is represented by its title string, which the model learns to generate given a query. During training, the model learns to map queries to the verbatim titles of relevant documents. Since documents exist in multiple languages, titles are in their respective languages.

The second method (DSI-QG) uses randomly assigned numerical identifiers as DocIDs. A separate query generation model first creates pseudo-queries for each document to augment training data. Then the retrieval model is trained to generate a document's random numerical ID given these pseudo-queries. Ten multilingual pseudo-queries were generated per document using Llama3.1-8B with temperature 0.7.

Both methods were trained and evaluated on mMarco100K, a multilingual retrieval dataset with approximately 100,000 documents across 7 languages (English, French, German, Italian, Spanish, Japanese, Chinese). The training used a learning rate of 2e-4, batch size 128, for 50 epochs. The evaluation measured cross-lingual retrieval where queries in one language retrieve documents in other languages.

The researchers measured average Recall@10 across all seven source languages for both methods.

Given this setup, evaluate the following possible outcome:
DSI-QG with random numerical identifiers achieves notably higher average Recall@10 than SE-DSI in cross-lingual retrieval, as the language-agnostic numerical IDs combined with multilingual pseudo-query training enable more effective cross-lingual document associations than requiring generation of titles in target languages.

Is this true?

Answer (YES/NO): NO